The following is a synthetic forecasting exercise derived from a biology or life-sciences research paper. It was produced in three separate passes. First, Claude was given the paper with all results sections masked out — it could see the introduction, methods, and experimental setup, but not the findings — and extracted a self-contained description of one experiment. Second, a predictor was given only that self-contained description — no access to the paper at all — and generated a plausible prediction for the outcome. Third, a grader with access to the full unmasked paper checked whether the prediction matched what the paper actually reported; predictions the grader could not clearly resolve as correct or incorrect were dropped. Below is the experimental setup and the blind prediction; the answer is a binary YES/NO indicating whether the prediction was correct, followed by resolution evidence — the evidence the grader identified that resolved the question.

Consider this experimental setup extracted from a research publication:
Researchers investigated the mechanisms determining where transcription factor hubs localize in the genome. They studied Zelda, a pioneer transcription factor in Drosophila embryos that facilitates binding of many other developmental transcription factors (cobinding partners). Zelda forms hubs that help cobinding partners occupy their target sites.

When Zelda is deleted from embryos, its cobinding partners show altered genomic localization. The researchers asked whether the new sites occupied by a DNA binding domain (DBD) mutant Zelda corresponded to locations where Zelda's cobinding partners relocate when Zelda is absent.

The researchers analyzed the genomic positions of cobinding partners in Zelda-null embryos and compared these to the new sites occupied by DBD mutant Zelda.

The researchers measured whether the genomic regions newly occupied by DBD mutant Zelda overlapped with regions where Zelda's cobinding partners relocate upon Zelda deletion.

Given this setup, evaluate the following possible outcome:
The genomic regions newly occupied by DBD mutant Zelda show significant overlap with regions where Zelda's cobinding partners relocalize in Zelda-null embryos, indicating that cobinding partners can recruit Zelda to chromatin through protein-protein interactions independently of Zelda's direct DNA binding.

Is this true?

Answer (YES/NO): YES